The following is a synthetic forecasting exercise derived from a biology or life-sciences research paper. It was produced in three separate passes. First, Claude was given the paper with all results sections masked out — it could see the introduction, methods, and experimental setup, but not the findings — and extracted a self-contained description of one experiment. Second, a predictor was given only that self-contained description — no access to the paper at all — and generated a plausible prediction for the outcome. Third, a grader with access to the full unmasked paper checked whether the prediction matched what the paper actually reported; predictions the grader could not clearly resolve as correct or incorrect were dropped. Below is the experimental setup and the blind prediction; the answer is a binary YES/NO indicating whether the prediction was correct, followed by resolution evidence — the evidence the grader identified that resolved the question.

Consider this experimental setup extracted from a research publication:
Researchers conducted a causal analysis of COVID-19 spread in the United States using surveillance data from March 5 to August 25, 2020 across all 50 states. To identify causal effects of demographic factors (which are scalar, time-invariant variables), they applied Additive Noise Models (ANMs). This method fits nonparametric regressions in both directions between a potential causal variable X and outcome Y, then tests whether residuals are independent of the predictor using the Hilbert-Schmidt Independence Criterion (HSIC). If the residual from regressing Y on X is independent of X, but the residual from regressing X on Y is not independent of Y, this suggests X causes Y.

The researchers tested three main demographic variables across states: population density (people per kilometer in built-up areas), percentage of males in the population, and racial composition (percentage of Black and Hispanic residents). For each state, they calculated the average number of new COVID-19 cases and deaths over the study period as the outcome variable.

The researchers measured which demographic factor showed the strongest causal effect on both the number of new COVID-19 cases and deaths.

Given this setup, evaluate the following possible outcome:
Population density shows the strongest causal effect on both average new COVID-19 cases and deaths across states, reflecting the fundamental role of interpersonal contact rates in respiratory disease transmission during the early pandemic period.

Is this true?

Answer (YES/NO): YES